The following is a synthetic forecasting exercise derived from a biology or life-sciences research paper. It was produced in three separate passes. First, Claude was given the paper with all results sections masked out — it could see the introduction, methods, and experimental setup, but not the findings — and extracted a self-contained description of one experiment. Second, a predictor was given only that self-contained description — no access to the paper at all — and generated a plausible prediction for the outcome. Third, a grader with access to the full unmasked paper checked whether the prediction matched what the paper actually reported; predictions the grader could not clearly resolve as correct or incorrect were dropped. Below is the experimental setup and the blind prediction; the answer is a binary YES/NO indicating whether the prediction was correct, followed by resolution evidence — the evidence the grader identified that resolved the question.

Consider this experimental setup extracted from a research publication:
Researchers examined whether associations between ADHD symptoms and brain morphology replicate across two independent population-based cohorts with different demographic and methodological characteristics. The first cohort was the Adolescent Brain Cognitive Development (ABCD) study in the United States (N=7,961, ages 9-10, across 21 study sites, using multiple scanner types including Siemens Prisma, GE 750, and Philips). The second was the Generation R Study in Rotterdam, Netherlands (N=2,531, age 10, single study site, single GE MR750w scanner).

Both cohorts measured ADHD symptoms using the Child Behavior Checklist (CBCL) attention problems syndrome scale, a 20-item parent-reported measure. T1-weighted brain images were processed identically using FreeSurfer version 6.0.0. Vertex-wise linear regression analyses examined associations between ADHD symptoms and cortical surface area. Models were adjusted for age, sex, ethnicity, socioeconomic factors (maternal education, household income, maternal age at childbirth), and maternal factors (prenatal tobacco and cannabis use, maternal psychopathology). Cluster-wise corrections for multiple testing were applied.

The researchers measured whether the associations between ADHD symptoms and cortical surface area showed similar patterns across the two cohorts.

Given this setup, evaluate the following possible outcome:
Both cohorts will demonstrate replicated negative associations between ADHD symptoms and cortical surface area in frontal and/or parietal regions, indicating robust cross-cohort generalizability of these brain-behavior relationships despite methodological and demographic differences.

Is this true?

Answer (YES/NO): YES